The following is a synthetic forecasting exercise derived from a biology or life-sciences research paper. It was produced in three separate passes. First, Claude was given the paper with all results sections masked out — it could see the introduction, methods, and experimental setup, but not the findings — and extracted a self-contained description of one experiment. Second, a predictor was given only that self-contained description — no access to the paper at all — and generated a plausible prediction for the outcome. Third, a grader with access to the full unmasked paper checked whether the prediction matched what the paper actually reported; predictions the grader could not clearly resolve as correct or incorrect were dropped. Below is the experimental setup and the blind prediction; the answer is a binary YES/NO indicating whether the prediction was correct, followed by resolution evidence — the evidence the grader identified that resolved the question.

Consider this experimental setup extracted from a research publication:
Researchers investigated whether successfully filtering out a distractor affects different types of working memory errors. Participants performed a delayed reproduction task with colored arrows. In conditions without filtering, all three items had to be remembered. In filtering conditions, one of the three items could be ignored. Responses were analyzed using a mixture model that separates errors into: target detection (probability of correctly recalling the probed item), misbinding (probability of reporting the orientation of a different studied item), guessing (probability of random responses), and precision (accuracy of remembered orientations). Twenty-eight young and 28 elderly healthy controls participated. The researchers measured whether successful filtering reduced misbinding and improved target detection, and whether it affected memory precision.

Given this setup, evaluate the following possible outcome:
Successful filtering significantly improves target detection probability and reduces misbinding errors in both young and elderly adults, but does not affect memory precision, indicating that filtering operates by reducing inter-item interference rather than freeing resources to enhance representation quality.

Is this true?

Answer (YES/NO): YES